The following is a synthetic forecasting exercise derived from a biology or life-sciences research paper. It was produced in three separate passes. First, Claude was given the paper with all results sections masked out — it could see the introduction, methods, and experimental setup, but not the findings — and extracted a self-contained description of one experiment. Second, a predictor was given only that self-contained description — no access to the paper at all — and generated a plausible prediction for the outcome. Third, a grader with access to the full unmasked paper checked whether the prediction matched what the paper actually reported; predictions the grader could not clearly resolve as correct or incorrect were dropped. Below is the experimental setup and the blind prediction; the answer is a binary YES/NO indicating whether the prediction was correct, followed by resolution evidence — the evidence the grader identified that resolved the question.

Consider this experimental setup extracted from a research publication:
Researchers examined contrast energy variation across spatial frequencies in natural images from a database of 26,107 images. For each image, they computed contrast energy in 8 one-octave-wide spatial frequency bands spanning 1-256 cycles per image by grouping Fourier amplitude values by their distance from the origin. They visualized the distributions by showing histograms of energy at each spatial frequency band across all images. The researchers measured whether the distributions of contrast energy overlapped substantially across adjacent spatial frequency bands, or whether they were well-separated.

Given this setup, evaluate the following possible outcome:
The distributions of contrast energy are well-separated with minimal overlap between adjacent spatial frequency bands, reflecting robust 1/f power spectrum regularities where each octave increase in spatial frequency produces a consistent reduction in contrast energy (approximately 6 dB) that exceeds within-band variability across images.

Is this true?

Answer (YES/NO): NO